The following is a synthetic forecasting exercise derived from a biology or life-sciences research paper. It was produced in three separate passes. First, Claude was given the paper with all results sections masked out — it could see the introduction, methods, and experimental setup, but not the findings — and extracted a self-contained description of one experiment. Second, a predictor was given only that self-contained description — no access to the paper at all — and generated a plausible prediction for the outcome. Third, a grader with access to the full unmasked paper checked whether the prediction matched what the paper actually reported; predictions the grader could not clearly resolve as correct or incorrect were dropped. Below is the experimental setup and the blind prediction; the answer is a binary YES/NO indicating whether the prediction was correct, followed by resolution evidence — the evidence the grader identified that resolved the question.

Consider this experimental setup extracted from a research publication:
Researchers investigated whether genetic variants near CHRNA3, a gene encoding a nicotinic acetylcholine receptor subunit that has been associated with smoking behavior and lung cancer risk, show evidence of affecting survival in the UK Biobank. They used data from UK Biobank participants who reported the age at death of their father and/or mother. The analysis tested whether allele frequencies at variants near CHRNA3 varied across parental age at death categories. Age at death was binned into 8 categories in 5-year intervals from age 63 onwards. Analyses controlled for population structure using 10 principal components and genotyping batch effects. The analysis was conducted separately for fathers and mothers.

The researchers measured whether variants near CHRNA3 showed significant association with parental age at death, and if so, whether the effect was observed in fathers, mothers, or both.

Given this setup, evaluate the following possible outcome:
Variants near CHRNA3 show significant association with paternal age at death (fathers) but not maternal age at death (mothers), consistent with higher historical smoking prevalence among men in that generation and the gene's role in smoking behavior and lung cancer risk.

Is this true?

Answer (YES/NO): YES